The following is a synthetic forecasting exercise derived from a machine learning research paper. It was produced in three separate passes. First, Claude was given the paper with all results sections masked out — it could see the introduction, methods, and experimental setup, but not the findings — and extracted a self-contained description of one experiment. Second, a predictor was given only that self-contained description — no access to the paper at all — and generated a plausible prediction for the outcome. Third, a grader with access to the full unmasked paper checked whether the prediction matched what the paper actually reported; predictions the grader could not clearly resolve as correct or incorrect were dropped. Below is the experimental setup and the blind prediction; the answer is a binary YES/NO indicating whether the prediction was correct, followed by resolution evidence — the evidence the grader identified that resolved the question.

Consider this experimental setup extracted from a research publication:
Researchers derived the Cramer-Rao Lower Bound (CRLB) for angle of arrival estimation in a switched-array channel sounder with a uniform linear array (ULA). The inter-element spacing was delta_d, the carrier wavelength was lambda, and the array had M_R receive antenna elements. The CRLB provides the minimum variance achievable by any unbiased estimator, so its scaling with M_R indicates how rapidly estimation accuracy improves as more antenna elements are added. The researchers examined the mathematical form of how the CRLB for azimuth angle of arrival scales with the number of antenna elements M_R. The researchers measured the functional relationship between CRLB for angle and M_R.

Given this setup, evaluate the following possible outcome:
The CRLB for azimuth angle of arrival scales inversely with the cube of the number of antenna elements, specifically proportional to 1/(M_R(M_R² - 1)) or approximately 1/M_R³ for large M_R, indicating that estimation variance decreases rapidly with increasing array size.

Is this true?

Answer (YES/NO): YES